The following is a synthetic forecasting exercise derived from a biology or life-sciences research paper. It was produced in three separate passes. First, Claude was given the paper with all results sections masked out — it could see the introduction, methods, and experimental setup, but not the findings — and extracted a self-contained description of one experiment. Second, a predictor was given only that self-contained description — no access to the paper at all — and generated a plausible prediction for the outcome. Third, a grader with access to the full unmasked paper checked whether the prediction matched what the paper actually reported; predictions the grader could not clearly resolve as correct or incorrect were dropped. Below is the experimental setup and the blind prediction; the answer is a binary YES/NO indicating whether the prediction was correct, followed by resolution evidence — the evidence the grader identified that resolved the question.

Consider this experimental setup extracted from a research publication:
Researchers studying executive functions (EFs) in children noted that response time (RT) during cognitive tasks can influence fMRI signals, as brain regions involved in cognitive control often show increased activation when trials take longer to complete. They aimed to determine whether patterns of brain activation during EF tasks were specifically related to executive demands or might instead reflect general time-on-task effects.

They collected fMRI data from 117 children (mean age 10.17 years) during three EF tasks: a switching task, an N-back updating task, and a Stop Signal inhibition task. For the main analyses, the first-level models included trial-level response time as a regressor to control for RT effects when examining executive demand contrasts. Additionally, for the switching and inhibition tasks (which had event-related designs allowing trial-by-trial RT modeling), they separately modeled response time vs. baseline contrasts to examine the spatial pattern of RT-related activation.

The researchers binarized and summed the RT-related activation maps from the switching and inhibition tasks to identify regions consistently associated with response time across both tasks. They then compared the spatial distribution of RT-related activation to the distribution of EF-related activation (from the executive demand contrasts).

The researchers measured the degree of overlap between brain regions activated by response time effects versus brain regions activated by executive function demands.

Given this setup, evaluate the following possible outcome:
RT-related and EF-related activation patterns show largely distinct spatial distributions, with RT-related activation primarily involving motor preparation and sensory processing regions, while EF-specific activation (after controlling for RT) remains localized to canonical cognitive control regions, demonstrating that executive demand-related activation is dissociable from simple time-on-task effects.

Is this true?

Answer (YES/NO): NO